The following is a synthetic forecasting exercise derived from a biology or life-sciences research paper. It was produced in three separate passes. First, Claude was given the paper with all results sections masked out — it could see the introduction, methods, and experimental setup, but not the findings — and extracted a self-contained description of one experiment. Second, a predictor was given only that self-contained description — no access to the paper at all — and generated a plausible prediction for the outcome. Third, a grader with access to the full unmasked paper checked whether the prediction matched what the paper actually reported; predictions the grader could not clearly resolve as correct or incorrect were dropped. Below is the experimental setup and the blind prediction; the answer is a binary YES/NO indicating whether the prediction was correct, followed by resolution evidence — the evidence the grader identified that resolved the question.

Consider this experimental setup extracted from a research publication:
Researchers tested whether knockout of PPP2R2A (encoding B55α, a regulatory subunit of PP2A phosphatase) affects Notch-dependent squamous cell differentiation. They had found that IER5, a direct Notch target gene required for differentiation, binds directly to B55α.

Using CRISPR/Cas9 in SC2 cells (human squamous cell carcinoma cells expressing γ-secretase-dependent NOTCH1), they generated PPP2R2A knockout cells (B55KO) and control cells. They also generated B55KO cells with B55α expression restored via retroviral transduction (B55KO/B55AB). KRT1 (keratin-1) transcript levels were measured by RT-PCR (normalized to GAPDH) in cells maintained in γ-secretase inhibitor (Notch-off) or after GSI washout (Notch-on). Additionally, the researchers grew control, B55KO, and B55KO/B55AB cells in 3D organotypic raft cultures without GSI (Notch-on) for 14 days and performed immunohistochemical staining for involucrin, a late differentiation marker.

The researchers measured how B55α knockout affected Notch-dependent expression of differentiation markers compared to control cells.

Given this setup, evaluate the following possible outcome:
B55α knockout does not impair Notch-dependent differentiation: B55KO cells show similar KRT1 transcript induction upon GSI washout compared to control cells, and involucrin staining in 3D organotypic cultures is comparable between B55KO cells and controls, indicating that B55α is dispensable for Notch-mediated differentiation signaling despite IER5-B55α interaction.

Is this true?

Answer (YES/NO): NO